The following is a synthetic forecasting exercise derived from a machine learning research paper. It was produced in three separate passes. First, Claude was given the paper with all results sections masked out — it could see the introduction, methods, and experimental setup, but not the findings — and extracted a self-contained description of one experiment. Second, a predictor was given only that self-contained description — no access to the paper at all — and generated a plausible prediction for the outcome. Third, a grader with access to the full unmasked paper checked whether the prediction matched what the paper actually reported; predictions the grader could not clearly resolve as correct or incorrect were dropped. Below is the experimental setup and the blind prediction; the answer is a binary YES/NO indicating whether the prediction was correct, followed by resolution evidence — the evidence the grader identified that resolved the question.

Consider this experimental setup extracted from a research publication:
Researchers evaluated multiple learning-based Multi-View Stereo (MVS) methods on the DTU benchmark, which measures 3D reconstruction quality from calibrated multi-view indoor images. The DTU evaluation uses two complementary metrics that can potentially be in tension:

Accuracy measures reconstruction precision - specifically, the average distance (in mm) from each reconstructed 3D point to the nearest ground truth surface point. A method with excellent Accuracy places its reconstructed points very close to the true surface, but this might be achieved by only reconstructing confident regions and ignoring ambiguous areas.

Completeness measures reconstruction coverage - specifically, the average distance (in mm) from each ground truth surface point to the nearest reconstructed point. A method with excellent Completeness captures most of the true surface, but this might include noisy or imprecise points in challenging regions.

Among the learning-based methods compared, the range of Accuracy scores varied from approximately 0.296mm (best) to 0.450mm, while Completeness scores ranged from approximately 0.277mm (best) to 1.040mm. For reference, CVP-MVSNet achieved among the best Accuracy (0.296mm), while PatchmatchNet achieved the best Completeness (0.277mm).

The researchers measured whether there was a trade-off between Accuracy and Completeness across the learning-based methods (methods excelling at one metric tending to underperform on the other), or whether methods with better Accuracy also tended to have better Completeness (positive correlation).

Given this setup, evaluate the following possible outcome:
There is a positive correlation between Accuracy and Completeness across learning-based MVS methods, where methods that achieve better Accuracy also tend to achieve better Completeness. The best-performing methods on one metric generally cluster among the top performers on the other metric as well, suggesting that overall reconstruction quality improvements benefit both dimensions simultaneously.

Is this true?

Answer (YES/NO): NO